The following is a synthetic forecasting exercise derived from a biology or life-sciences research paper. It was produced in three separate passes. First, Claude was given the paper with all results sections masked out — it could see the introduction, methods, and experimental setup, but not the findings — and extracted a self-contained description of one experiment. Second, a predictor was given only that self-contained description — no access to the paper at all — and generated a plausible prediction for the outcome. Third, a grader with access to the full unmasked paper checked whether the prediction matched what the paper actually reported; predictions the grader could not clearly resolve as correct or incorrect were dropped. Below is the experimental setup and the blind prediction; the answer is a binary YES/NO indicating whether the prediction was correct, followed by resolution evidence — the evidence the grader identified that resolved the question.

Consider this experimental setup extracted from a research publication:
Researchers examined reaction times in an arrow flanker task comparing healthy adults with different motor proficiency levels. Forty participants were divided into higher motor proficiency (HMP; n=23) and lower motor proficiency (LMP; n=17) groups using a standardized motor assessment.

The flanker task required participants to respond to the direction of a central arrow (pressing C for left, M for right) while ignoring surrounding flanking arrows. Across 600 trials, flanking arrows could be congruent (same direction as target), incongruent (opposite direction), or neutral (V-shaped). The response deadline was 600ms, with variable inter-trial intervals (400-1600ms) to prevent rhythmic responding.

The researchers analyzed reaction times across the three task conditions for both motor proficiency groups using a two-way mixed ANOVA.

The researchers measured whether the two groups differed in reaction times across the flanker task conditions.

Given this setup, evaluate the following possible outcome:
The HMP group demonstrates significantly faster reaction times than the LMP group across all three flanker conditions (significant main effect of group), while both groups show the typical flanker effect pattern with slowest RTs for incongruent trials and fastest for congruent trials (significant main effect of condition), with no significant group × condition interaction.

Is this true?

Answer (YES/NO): NO